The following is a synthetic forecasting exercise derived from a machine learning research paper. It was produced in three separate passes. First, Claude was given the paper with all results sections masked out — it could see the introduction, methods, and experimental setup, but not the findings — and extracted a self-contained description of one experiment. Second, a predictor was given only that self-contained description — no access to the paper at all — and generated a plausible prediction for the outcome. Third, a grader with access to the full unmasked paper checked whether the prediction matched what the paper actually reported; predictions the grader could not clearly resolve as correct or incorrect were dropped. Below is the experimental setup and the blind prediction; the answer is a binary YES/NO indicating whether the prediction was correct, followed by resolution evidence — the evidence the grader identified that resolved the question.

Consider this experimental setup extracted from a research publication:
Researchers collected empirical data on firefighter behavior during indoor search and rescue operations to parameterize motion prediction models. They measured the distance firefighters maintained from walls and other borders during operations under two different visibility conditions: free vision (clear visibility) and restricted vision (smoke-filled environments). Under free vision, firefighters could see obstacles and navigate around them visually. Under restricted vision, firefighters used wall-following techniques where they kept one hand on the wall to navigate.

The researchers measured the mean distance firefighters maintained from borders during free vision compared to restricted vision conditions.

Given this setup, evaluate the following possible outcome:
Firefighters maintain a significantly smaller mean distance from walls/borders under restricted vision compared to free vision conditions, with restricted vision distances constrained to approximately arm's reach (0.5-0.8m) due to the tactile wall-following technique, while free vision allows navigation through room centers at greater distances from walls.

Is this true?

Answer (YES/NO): NO